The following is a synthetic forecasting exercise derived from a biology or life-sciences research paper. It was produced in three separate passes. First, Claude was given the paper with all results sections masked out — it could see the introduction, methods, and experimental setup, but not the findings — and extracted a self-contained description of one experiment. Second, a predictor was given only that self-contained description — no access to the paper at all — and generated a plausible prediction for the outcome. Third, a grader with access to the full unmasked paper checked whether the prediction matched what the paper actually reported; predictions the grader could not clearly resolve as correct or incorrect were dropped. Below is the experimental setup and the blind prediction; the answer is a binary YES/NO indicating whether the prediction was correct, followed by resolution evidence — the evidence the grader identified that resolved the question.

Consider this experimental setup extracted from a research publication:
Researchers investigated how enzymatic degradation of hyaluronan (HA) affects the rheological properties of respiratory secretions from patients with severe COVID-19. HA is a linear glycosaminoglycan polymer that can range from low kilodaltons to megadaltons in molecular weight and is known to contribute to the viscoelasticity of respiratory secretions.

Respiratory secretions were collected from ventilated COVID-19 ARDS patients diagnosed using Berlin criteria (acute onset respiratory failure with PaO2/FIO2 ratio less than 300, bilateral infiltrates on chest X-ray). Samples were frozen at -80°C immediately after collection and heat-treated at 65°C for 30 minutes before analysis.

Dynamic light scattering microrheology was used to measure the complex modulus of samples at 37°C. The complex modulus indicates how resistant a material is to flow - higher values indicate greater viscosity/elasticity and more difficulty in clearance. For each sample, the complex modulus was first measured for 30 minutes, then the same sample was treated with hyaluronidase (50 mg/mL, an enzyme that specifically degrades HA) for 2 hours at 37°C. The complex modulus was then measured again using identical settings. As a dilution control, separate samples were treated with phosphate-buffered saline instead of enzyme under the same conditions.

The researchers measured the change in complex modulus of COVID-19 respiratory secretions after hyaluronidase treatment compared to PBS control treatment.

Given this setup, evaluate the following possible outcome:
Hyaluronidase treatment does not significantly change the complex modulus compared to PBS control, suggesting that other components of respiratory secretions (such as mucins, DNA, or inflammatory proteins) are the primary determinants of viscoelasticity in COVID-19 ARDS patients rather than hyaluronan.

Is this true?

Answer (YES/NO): NO